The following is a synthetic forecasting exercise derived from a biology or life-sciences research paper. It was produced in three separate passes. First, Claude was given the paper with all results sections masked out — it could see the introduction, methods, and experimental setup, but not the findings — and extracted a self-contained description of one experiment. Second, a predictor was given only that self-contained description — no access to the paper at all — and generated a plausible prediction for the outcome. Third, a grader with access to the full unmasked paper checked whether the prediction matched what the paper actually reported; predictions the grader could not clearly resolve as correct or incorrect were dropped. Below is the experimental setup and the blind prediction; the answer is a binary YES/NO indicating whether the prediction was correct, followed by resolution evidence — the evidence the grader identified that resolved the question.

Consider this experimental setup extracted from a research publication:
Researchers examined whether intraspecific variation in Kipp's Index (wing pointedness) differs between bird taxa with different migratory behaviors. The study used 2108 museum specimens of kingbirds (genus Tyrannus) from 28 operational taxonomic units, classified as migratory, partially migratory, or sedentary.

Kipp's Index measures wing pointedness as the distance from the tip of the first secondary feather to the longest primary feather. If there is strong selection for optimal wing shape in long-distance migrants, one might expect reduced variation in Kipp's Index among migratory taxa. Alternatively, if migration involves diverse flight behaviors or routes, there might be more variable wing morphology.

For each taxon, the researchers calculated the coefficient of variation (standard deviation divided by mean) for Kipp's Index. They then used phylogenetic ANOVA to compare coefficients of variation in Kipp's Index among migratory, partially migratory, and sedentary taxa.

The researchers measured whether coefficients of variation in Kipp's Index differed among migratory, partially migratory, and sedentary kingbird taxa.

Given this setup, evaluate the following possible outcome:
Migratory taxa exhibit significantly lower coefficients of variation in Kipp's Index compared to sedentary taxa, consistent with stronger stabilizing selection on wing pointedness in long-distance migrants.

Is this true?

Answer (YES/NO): NO